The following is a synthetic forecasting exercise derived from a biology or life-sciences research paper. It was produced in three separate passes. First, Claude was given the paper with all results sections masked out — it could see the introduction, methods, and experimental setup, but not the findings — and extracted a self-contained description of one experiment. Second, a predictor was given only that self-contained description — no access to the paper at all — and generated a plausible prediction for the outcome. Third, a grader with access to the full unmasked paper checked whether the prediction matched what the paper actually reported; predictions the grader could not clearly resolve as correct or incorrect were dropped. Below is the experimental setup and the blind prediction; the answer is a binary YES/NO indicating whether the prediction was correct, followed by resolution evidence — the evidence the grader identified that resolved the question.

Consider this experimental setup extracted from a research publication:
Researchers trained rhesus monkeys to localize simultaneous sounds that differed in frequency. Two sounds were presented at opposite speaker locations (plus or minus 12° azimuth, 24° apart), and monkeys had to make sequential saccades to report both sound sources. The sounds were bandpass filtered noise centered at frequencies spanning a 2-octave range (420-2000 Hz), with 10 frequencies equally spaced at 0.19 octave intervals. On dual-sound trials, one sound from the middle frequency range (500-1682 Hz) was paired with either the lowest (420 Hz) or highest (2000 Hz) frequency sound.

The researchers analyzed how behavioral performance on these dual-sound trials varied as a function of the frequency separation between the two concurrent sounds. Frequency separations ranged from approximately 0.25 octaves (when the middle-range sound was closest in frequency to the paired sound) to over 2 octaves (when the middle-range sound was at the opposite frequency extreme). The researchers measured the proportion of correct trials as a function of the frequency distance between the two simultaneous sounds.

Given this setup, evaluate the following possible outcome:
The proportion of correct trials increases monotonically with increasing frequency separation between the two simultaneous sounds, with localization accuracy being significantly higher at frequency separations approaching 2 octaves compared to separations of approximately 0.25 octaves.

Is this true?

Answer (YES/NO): YES